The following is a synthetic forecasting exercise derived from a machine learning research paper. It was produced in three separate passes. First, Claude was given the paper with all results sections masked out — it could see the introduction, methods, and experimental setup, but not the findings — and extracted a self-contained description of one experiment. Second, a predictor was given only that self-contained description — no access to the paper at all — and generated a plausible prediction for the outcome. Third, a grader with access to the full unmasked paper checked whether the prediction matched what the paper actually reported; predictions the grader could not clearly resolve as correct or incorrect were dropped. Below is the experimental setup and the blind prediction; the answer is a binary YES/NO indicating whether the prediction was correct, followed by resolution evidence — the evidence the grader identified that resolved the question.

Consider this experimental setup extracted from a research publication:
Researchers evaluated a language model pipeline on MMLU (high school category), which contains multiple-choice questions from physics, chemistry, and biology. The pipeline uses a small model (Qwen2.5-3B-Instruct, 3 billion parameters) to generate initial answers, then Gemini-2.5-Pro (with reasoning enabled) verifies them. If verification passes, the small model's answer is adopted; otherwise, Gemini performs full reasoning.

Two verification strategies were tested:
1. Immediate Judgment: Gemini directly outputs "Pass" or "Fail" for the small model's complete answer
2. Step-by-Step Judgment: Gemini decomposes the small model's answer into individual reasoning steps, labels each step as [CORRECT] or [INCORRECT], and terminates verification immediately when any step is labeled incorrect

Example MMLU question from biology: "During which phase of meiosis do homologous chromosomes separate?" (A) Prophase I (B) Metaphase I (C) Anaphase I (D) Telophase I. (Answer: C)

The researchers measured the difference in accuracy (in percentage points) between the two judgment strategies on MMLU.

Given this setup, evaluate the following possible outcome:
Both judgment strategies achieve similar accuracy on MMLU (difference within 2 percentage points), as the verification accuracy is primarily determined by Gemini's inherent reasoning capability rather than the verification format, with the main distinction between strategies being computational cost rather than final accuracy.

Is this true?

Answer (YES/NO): YES